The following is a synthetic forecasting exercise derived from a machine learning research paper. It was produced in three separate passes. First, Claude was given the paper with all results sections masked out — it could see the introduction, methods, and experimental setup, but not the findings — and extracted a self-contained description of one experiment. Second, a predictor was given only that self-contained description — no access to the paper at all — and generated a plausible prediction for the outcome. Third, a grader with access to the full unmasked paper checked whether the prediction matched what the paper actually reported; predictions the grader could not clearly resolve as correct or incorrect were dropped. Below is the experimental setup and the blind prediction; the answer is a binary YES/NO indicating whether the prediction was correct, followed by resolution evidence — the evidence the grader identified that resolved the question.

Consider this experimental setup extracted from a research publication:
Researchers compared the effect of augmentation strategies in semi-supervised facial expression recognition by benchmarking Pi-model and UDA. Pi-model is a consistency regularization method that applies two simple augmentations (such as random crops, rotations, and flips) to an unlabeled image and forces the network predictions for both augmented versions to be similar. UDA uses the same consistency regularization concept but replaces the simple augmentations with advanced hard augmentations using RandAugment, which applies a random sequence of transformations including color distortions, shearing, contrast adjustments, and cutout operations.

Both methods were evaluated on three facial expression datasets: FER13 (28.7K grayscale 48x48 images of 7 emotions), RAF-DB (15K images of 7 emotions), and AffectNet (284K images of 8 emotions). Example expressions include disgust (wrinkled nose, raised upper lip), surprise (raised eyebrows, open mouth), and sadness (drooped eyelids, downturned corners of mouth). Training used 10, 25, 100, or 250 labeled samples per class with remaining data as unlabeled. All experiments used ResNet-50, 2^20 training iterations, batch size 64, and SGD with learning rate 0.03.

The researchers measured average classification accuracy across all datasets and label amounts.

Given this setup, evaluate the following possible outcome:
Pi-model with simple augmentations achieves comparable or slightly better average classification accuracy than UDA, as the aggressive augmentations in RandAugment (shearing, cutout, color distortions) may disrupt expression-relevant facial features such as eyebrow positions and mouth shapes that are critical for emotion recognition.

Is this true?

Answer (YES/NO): NO